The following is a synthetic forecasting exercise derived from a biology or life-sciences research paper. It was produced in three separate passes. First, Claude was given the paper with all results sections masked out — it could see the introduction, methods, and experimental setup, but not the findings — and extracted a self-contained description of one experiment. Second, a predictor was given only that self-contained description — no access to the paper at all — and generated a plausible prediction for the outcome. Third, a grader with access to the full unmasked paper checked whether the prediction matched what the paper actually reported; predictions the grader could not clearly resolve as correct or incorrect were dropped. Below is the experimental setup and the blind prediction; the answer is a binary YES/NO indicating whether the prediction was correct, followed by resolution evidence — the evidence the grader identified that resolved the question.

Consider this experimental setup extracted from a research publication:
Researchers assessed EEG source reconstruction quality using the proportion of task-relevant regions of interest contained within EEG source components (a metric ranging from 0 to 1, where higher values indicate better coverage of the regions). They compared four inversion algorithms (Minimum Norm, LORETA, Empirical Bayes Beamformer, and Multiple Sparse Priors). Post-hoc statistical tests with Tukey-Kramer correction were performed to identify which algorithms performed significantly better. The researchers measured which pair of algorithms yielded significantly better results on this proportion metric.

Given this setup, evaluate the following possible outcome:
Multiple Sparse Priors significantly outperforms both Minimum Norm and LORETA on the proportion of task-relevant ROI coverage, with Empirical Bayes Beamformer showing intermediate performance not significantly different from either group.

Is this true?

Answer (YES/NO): NO